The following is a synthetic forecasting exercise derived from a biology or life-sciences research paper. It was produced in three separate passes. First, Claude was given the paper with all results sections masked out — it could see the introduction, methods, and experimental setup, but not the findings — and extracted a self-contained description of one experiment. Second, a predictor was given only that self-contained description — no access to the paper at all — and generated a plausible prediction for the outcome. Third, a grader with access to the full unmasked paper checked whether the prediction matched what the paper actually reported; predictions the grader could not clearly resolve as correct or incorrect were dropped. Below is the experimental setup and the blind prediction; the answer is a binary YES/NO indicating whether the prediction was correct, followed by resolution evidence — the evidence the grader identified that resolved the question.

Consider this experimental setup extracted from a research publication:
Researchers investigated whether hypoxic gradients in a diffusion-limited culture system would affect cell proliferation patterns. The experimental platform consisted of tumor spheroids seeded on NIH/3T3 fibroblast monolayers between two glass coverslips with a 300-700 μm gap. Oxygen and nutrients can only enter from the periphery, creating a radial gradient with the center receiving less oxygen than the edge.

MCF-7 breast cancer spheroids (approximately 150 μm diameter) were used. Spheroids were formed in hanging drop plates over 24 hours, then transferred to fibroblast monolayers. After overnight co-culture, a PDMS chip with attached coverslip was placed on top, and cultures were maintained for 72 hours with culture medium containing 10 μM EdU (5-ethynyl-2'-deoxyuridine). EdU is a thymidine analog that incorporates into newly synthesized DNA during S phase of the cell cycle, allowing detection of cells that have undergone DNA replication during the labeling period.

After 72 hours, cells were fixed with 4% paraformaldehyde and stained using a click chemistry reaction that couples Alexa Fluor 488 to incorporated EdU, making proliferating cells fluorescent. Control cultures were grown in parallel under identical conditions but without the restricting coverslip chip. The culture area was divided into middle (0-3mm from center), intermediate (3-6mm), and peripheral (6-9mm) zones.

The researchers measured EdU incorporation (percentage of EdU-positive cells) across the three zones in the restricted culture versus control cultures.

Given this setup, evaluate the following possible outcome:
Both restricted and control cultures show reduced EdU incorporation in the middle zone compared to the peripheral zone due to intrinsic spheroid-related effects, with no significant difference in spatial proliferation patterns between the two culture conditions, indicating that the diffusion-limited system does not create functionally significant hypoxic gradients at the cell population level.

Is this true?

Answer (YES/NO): NO